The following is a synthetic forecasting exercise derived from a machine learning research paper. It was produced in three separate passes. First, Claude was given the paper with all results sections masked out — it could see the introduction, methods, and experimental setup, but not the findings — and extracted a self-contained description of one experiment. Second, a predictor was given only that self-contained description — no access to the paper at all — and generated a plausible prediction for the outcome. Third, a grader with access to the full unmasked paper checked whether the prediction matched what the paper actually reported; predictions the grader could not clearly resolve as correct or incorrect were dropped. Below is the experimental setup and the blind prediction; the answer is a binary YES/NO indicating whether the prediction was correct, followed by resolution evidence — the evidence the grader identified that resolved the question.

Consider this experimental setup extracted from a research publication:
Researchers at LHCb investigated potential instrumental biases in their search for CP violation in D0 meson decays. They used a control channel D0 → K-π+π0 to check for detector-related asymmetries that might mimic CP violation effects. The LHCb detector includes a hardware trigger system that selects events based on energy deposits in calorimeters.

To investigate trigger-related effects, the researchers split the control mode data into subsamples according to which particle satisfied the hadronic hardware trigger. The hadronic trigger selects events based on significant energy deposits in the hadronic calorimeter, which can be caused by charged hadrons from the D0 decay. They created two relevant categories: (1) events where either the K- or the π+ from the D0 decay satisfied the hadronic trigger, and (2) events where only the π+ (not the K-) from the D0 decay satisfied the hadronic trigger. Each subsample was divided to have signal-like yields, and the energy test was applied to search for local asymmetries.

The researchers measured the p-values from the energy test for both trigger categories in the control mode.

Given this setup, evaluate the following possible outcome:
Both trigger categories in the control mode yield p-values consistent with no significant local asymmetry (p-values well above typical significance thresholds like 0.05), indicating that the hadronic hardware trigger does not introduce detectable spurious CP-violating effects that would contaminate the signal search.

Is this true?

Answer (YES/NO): NO